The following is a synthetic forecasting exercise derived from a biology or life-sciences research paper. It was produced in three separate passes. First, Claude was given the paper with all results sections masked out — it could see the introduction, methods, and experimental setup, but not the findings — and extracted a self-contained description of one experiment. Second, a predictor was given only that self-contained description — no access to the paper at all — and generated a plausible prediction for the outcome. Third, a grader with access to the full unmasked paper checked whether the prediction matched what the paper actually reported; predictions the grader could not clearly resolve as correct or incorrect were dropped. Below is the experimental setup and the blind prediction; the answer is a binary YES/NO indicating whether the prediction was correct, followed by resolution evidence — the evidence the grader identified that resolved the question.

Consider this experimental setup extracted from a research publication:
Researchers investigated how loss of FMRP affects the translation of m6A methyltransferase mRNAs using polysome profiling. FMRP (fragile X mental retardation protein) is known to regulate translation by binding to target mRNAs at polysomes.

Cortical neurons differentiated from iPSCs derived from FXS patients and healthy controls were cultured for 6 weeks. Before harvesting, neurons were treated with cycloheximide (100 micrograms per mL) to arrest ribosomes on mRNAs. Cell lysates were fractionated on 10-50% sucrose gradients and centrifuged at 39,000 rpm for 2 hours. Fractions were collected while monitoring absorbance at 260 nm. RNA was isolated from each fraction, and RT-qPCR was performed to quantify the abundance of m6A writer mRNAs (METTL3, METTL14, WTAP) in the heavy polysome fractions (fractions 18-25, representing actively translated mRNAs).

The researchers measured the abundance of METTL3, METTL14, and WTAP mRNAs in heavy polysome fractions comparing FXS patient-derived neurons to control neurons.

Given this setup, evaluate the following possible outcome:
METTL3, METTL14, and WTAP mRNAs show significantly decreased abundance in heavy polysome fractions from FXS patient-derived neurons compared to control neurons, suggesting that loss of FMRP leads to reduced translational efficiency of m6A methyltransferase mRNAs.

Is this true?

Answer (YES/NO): NO